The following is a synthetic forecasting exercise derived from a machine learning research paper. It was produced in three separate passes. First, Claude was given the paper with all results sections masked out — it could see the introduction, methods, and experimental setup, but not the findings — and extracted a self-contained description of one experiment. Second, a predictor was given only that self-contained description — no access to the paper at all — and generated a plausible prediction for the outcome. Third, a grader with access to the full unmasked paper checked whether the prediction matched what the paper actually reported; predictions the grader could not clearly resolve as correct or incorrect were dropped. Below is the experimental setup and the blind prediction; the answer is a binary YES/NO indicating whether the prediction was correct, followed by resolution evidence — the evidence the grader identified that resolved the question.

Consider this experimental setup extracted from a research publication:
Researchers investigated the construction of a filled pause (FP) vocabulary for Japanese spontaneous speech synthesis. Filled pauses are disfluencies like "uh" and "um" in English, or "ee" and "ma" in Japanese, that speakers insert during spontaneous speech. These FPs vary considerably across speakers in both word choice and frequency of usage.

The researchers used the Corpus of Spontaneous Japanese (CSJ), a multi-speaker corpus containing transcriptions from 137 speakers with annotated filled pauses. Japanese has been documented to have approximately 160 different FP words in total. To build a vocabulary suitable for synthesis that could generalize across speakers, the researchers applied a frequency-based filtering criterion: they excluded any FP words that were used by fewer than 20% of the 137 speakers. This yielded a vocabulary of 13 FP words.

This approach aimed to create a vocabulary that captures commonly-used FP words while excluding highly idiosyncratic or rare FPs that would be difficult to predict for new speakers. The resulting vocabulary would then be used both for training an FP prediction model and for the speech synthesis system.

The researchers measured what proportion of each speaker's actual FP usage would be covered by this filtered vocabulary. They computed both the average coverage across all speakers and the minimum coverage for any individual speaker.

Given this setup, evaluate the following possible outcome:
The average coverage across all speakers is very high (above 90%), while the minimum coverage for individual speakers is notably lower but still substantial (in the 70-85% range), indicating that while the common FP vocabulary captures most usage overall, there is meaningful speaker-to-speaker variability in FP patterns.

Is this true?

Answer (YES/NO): NO